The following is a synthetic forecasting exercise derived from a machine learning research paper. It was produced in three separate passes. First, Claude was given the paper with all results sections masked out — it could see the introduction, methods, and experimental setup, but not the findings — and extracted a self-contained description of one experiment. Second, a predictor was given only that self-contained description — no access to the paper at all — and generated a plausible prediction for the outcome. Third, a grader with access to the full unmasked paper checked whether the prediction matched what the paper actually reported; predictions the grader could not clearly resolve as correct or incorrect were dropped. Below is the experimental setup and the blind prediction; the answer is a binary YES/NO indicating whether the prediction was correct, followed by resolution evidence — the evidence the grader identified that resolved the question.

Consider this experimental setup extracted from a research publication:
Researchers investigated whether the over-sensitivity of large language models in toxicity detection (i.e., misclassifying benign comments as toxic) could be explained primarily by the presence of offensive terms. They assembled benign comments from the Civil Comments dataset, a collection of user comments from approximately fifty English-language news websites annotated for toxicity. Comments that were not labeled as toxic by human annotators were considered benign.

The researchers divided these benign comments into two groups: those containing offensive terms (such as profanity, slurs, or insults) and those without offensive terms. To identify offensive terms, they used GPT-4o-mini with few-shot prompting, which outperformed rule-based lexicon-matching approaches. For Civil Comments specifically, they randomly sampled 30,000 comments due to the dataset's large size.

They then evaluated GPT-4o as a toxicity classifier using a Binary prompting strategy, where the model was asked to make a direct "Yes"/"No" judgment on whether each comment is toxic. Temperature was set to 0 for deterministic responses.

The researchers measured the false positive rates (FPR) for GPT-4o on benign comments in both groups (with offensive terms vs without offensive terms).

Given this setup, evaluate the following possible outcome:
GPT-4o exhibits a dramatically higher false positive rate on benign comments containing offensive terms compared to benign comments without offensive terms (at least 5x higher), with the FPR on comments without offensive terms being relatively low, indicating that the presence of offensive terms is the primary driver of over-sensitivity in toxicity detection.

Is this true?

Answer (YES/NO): NO